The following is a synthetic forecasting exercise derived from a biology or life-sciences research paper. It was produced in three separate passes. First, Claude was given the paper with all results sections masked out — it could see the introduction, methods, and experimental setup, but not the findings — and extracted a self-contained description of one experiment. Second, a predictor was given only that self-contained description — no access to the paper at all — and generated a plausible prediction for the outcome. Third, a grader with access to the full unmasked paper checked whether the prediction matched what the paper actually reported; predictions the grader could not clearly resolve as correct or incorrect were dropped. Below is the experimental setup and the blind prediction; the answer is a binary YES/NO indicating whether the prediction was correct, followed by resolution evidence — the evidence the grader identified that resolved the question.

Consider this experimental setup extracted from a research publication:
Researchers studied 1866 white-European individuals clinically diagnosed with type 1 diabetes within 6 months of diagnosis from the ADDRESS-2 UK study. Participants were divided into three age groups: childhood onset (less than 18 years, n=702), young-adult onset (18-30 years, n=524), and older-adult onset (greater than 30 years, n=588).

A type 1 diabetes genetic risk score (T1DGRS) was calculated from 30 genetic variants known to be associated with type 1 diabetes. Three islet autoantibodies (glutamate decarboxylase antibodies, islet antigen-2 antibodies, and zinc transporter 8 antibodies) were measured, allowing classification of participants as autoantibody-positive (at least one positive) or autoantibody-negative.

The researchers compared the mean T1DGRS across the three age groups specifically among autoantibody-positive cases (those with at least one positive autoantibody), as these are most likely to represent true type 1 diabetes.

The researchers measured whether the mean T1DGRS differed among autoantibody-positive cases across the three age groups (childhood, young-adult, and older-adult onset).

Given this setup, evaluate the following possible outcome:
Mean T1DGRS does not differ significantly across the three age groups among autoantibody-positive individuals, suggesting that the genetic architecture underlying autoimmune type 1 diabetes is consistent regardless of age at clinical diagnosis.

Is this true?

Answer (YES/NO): NO